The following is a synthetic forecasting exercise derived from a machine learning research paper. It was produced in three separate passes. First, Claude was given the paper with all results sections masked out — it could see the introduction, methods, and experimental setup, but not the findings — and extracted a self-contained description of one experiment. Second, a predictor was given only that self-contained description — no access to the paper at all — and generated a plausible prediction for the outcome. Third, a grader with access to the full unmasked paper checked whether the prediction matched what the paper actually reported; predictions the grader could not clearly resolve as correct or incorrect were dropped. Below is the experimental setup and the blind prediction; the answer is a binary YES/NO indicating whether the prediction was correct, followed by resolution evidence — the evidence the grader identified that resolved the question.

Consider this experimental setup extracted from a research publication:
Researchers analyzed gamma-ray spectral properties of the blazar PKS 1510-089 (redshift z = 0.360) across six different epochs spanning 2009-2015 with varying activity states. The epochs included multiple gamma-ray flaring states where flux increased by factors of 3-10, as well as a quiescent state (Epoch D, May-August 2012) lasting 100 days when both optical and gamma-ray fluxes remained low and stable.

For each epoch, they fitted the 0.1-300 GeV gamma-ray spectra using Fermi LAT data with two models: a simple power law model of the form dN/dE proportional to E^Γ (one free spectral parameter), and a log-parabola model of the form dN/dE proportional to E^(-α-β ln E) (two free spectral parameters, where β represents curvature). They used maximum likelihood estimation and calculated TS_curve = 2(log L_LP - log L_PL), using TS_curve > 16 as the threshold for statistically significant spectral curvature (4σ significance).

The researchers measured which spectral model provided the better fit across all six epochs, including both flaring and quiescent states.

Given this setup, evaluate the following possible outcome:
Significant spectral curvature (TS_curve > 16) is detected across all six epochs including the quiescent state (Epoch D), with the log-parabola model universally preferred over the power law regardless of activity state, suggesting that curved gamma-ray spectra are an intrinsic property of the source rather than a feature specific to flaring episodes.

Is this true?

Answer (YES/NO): YES